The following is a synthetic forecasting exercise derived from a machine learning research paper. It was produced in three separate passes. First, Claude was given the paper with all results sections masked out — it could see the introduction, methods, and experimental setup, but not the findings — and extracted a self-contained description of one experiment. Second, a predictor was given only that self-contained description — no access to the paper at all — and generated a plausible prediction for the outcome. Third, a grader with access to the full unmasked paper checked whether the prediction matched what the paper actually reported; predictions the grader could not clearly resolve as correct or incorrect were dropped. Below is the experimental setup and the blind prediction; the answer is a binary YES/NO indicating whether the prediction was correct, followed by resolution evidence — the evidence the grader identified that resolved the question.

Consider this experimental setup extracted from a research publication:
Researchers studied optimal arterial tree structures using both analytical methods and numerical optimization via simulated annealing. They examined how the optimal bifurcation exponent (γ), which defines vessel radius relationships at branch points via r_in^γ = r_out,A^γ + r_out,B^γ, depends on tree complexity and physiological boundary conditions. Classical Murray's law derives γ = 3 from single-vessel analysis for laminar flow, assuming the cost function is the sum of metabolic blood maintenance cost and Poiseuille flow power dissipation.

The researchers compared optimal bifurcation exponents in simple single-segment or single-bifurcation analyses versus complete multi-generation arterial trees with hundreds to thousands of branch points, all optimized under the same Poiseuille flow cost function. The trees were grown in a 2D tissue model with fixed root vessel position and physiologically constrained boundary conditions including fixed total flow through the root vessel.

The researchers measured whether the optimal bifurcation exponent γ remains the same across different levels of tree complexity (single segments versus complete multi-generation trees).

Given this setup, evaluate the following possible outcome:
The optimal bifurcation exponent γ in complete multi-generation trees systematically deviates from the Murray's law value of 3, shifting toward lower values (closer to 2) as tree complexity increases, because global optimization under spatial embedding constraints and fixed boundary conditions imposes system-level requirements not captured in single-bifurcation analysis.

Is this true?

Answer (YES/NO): NO